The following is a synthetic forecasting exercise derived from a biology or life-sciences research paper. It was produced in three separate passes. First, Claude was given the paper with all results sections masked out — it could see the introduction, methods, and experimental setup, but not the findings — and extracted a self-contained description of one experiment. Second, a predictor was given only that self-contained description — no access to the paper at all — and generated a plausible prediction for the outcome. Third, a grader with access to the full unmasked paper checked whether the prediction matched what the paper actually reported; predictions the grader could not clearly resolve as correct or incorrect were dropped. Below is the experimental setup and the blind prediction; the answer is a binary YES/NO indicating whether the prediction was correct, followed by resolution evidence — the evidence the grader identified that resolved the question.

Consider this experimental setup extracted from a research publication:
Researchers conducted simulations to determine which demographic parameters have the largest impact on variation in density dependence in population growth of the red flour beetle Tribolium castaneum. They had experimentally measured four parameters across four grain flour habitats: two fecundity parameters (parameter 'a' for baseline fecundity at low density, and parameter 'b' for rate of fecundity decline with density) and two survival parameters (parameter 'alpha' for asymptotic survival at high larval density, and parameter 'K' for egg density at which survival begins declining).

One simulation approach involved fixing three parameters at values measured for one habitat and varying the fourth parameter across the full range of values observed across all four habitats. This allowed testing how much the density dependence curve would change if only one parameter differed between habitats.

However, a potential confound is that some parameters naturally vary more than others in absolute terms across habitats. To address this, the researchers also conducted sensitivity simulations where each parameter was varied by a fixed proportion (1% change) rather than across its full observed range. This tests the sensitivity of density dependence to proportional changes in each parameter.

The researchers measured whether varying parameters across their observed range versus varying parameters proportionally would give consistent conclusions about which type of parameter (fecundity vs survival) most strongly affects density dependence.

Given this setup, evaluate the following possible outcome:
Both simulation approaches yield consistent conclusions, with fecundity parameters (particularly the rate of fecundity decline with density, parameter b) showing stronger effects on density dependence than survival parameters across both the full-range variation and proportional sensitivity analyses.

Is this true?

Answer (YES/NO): NO